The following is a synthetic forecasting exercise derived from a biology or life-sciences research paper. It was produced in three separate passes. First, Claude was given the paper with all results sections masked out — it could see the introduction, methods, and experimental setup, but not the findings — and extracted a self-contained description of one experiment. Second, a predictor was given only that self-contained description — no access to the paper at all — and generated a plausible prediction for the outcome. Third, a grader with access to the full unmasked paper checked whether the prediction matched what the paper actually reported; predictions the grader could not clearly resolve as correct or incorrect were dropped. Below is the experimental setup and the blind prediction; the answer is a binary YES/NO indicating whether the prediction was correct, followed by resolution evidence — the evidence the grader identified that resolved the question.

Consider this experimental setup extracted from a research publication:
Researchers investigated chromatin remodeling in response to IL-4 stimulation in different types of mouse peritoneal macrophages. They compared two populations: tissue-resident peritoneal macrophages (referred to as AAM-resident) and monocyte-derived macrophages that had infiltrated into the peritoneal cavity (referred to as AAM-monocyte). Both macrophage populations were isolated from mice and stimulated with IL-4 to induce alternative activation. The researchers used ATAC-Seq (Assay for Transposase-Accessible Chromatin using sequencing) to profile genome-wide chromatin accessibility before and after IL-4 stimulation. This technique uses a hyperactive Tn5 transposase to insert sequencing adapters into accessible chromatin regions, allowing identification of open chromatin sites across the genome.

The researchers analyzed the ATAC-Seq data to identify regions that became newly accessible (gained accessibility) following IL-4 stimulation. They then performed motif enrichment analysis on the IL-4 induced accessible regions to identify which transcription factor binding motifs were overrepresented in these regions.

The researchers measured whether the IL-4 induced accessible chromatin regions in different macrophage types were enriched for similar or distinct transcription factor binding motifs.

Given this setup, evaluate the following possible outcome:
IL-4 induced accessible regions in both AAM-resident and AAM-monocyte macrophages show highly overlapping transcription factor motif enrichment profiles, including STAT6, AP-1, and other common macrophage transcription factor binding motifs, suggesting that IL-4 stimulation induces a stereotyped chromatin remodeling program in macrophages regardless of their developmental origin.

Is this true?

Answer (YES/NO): NO